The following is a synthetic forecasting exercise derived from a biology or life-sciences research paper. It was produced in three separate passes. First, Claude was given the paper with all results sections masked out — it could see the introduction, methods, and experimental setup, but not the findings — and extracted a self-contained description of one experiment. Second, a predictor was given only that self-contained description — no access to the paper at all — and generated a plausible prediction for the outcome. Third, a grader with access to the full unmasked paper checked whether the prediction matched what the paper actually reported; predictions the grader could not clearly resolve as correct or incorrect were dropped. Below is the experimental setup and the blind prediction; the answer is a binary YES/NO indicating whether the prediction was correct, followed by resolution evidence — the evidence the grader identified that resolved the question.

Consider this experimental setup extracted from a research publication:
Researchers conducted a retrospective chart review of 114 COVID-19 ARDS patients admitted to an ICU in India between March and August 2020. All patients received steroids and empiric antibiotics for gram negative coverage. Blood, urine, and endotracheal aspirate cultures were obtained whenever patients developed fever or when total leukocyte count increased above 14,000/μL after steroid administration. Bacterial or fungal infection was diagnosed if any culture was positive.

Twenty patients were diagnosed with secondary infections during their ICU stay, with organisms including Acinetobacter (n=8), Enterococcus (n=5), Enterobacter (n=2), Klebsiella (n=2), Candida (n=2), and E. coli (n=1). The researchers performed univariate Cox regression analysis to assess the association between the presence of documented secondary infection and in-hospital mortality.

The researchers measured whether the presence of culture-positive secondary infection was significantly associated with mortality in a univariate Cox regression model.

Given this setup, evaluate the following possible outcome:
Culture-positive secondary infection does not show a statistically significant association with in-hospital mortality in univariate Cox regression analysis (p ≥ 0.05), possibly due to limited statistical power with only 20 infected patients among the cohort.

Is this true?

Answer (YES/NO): YES